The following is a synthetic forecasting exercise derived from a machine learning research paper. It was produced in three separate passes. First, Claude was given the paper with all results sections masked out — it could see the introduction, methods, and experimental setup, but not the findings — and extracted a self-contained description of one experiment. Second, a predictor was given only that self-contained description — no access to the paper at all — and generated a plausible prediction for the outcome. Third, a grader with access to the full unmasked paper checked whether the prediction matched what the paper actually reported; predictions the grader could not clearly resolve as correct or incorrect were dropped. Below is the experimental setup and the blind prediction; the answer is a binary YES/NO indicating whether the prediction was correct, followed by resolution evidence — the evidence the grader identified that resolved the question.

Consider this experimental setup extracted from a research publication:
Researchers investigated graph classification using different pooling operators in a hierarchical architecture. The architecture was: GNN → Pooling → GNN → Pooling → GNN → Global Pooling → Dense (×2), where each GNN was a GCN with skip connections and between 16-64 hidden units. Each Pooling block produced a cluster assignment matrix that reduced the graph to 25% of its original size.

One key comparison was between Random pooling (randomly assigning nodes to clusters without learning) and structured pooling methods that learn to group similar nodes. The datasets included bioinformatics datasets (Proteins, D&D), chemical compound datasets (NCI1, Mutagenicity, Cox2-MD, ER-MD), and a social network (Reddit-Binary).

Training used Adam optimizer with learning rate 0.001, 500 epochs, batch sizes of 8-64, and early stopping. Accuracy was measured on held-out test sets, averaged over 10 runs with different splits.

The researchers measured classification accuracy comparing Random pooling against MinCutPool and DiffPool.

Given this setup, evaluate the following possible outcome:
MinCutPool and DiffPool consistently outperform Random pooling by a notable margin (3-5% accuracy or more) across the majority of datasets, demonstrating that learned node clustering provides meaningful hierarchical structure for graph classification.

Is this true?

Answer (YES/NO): NO